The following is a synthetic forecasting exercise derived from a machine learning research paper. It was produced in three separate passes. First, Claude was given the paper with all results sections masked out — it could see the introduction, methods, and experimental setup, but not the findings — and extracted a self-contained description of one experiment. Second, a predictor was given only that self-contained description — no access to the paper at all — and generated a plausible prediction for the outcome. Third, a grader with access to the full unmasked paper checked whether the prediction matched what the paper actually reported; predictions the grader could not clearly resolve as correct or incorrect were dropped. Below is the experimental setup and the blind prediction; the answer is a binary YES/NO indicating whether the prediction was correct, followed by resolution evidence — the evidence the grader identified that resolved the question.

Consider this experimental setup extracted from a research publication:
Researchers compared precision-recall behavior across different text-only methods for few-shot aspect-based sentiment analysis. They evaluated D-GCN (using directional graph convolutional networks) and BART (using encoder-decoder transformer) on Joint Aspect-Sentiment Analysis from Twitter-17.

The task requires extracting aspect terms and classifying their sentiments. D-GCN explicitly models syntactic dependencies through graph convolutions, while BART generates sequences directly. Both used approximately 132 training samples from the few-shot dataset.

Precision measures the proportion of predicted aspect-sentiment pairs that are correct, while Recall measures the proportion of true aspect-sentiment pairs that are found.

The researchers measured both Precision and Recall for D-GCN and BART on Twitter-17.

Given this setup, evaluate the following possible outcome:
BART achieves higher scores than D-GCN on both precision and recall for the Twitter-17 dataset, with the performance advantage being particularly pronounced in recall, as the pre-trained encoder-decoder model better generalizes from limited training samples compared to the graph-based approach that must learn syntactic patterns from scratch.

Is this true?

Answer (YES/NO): NO